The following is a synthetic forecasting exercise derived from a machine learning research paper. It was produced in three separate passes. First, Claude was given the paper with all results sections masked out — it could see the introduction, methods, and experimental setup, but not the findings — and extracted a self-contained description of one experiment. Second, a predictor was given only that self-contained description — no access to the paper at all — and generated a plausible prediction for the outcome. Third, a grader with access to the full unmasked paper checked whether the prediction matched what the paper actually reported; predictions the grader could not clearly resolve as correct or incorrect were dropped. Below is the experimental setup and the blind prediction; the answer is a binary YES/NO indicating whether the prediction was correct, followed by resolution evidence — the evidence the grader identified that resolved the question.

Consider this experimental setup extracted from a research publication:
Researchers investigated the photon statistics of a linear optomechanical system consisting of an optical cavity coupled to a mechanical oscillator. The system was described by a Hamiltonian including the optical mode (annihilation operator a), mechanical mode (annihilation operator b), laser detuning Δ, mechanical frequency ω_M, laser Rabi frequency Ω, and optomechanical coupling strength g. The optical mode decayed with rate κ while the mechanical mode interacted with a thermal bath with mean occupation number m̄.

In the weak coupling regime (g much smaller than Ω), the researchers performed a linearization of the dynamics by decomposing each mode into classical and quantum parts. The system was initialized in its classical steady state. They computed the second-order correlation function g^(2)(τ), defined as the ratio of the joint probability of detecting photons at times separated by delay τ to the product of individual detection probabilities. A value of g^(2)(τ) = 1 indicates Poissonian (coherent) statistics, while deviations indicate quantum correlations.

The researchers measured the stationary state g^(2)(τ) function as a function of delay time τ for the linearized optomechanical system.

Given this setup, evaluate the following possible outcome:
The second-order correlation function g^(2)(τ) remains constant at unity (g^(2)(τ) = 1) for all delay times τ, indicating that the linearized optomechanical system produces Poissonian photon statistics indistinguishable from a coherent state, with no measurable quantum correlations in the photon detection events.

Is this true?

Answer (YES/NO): YES